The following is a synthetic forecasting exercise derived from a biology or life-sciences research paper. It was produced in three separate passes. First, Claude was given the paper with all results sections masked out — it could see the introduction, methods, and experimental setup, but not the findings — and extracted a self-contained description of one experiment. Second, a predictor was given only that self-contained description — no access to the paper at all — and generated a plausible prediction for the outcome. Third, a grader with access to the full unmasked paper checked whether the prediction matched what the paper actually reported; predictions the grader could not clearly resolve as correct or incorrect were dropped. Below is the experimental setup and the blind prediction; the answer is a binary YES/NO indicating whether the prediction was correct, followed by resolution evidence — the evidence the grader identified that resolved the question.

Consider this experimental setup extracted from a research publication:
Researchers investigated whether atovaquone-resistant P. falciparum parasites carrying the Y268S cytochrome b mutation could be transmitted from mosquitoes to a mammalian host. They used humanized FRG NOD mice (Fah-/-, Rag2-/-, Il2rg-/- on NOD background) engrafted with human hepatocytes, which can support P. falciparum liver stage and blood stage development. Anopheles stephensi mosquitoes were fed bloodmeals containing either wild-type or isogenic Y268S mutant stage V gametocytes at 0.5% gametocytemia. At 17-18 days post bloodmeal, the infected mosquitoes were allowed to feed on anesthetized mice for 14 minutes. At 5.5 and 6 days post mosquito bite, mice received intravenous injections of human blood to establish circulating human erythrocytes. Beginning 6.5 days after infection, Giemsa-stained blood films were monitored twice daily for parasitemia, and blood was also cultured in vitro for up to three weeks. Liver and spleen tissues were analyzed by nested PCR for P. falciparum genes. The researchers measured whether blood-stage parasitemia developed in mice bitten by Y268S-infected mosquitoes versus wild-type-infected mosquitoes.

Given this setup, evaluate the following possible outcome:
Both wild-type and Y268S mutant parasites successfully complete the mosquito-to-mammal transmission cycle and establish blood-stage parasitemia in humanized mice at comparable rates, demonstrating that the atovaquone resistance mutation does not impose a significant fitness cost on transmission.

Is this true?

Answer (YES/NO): NO